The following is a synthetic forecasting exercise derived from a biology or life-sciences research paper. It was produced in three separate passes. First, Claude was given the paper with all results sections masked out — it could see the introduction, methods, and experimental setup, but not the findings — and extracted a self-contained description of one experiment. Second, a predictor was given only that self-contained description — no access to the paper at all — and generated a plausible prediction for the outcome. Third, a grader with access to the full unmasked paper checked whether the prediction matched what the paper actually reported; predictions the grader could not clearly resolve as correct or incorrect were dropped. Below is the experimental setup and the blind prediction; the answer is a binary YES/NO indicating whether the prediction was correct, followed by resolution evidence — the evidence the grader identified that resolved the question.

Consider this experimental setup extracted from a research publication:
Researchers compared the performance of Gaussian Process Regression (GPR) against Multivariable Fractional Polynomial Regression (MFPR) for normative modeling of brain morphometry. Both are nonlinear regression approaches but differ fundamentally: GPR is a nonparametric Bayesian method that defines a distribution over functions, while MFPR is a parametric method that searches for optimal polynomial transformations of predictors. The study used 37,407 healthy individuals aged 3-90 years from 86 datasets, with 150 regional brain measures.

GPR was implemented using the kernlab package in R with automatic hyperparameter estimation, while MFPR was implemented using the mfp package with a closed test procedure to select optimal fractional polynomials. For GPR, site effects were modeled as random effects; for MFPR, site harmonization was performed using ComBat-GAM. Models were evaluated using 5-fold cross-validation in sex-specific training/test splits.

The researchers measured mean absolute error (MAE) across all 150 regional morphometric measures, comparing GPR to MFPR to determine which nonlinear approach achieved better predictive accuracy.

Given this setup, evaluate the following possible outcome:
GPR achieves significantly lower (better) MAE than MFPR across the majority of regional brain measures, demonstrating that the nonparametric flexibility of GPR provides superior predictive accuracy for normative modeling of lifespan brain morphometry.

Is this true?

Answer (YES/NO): NO